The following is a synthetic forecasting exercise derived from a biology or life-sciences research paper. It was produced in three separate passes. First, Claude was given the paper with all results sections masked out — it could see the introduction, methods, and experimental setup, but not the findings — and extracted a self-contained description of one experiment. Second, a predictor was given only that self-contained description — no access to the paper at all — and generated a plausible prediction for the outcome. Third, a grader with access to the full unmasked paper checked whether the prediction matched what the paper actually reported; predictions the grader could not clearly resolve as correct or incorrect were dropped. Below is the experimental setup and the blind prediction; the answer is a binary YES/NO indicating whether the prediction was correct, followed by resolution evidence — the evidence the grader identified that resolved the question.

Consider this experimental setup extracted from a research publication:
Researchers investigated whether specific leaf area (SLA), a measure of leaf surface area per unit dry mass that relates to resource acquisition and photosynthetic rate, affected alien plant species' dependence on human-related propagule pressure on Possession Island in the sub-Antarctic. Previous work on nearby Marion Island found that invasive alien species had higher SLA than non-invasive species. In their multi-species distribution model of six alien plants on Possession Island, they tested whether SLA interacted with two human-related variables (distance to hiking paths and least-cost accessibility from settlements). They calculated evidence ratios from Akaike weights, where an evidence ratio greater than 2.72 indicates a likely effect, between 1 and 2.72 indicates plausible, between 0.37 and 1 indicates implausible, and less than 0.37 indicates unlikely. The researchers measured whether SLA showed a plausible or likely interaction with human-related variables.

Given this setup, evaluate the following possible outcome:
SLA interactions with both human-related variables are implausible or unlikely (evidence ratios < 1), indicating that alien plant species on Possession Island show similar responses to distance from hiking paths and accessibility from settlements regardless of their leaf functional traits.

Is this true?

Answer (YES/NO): YES